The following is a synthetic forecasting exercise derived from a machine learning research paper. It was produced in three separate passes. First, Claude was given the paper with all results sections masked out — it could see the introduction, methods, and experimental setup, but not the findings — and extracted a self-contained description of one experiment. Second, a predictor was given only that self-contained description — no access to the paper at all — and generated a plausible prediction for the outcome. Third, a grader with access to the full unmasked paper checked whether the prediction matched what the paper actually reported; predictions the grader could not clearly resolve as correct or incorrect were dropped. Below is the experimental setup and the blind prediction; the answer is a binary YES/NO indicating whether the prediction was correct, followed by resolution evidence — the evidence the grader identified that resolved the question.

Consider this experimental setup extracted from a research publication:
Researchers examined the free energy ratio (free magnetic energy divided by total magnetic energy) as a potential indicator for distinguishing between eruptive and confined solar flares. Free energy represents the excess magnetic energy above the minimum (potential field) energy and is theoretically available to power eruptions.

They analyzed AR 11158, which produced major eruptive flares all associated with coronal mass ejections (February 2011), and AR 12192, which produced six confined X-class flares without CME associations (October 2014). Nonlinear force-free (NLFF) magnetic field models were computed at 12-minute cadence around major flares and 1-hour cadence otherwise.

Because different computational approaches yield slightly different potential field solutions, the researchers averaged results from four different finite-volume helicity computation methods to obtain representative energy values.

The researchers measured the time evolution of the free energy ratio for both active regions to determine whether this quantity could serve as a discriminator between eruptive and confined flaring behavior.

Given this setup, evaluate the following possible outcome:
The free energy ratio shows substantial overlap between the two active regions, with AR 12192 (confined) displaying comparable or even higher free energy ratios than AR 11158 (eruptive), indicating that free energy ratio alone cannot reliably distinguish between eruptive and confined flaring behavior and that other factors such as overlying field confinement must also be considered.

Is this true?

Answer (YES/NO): NO